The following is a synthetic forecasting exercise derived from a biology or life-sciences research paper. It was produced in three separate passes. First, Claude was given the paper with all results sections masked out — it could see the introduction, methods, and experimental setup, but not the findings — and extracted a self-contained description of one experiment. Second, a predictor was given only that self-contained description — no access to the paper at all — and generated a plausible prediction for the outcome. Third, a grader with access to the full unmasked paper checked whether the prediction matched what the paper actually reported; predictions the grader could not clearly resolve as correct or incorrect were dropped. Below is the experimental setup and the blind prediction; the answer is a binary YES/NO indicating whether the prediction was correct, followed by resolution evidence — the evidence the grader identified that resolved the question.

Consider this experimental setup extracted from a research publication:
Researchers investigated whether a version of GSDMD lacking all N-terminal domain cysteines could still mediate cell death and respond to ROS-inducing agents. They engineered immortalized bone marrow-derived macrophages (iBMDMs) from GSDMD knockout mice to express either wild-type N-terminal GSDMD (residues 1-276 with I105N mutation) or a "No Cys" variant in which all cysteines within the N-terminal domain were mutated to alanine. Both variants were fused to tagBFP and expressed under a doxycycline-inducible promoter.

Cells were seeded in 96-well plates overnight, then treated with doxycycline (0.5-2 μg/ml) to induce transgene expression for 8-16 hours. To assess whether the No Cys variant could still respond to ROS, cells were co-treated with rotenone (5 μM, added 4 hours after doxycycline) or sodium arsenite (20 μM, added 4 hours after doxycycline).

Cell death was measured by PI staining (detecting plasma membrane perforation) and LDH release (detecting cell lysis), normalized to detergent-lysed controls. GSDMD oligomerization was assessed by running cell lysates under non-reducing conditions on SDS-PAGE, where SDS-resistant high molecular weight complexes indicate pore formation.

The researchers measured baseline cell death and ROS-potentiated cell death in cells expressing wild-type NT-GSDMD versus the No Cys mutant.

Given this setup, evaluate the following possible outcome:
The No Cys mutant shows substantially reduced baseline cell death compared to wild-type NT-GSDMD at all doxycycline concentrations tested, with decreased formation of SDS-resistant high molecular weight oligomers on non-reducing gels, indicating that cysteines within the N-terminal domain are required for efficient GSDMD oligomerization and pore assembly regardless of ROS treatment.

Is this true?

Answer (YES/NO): NO